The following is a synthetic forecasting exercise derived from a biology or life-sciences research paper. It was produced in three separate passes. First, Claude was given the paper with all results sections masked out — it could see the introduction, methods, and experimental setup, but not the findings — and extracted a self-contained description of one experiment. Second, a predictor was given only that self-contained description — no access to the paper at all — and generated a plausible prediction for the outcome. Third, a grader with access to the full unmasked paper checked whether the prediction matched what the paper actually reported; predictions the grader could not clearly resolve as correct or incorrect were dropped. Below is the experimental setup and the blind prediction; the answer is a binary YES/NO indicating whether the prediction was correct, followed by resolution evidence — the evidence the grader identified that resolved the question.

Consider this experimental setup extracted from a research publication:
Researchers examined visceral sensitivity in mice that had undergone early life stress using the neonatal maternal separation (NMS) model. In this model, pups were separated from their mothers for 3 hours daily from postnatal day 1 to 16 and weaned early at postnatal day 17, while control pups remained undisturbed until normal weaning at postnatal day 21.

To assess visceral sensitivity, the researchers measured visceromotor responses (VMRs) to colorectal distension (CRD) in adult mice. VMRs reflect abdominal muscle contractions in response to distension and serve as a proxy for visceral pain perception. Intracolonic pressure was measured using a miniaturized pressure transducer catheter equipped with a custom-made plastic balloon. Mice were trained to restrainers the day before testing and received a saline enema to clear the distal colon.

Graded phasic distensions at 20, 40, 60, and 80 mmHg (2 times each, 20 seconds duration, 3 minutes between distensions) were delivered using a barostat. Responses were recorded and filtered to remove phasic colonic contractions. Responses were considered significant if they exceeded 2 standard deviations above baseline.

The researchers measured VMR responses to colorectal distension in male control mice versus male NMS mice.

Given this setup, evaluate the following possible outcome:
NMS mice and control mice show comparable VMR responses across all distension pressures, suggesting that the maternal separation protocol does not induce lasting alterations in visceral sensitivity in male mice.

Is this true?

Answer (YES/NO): NO